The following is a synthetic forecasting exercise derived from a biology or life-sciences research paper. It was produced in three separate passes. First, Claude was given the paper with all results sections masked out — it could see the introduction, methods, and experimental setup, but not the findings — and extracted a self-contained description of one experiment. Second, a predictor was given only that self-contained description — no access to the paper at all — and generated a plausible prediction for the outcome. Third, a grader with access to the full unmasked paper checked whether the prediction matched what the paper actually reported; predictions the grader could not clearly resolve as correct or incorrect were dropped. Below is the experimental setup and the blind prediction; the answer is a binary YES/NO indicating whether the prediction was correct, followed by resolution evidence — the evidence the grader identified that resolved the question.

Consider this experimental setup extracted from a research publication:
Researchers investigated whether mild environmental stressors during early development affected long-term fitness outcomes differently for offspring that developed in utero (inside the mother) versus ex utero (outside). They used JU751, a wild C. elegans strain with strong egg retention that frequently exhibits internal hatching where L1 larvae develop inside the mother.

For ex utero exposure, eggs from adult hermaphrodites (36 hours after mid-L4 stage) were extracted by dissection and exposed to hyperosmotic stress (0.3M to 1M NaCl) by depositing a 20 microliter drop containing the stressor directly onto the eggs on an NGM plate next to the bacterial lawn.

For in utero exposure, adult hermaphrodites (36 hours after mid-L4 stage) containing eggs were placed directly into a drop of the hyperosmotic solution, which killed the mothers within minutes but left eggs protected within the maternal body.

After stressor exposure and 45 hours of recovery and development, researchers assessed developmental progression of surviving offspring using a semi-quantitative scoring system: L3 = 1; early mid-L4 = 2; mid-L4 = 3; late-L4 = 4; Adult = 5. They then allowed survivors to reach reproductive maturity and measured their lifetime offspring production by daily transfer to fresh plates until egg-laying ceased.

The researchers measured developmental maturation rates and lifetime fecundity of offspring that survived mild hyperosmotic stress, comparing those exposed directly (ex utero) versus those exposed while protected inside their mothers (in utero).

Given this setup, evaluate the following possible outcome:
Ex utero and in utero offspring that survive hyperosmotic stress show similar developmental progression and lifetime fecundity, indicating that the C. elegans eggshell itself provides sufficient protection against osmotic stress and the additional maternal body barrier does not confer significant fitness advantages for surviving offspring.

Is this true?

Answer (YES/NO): NO